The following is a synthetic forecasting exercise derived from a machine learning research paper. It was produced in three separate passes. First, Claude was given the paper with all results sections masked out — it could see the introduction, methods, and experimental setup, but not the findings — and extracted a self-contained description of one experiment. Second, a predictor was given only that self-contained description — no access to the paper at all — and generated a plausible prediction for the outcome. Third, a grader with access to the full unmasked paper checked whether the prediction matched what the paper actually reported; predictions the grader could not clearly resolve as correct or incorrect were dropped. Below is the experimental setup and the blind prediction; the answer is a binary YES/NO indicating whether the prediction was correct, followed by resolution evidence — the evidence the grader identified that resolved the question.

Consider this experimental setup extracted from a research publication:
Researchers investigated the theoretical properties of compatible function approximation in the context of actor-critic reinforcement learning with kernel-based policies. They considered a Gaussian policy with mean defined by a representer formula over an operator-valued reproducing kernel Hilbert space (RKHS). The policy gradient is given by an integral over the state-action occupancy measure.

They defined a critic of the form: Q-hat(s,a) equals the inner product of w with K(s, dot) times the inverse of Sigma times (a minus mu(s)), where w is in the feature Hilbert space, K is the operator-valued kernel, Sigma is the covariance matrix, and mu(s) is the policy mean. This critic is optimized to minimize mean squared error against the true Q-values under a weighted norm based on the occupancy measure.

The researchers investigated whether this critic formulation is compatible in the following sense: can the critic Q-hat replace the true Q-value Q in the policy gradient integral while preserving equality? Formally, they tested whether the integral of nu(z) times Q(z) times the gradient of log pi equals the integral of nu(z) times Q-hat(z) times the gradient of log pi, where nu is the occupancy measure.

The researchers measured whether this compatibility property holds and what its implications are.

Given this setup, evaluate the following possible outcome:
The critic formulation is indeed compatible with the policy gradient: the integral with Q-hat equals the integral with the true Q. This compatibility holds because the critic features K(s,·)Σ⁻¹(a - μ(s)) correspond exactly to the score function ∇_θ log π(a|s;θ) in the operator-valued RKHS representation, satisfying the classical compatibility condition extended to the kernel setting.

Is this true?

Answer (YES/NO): YES